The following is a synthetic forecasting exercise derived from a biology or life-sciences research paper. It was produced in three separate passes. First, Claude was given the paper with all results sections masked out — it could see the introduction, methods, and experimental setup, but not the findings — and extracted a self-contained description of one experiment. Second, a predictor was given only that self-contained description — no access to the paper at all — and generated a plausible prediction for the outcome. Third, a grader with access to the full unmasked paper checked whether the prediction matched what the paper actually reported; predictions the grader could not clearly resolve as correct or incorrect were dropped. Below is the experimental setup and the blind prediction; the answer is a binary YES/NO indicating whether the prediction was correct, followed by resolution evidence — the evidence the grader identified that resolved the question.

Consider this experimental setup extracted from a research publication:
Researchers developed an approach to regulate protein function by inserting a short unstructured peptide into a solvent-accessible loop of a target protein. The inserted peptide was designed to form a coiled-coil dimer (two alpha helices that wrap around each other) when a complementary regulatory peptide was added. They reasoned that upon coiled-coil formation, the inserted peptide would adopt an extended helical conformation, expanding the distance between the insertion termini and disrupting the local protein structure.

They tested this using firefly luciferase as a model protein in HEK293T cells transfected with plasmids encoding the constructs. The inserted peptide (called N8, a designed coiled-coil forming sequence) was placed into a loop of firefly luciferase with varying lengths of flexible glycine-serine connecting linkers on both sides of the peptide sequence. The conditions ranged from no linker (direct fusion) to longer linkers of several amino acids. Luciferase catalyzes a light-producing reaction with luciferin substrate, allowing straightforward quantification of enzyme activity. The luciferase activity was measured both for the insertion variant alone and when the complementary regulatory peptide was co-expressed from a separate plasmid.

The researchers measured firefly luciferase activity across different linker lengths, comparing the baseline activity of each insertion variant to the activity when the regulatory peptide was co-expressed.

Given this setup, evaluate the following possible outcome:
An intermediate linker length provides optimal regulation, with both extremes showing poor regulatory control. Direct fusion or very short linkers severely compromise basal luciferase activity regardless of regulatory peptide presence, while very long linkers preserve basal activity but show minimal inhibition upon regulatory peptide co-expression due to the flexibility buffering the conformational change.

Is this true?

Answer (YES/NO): YES